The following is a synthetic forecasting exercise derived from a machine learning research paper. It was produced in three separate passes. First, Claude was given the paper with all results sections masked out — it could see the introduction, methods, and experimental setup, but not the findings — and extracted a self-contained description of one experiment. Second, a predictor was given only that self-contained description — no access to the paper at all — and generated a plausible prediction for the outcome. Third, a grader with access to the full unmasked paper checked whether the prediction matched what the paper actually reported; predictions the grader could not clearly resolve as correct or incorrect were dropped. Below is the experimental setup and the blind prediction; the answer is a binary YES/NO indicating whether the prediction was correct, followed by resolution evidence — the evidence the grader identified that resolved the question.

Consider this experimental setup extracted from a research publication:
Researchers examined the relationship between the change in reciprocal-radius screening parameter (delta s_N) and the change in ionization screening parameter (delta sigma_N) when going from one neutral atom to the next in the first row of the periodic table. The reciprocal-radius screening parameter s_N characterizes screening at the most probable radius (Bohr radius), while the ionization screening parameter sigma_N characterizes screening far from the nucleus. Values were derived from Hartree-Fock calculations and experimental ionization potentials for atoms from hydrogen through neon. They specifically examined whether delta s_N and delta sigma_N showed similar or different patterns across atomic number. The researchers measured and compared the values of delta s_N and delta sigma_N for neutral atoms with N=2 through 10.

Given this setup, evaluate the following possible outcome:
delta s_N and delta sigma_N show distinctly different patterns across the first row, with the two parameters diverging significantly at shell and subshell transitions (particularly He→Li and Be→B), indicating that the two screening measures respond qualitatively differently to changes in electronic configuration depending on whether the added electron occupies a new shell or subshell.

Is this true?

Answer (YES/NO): NO